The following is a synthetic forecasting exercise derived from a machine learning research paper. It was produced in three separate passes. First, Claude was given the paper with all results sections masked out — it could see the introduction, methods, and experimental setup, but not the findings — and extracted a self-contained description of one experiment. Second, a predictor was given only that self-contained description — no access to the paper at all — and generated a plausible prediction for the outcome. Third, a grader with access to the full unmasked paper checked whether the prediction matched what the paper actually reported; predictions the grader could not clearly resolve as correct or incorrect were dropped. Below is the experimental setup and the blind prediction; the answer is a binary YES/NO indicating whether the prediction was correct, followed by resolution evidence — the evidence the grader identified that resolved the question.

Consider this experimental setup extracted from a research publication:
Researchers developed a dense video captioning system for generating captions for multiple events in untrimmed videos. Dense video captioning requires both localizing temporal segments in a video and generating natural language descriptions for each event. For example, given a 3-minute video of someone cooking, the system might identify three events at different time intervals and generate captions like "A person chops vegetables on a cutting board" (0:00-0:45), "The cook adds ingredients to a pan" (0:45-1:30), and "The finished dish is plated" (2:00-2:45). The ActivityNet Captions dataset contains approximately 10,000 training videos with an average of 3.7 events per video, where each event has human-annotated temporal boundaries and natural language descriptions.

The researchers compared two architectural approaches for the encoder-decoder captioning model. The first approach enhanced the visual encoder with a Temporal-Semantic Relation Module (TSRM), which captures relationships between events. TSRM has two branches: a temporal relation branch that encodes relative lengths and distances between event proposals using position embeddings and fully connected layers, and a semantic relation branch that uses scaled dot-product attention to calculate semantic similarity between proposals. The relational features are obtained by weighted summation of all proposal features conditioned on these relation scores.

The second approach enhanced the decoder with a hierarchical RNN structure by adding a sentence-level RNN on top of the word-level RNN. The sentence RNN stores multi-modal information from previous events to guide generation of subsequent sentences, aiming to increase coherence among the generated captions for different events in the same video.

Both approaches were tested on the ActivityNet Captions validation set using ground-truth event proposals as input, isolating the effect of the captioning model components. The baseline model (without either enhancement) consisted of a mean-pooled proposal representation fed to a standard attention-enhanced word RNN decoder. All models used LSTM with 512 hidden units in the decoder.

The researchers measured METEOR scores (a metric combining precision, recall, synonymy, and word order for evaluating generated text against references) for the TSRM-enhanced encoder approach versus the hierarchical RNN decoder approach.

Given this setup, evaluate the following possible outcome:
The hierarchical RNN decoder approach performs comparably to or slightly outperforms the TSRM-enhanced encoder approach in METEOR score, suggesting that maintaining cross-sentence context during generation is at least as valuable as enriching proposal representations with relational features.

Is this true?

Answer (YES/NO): NO